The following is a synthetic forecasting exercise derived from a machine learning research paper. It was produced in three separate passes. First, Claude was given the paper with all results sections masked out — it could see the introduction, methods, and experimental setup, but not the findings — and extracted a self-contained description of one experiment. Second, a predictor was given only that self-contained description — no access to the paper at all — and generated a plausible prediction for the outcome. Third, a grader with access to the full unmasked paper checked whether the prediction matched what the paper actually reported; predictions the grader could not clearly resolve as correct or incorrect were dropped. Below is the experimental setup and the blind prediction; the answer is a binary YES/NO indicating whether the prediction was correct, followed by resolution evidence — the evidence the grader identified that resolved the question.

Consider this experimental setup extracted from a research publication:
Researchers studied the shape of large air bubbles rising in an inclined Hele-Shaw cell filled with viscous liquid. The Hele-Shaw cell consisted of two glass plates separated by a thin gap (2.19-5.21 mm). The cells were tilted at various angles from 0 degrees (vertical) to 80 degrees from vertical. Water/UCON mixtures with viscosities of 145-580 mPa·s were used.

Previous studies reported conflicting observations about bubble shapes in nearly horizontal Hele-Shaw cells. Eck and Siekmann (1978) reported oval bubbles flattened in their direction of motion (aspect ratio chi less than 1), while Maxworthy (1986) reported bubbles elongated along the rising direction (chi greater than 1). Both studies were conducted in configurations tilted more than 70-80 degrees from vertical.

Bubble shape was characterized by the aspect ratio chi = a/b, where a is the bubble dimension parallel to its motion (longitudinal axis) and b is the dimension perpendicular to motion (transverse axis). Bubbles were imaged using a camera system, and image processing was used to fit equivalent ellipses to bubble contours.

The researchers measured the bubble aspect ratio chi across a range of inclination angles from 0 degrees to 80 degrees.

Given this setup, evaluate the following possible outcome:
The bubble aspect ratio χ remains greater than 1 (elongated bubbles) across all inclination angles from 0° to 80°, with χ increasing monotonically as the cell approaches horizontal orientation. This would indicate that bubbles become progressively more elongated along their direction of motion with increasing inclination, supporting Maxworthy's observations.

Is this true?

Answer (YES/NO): NO